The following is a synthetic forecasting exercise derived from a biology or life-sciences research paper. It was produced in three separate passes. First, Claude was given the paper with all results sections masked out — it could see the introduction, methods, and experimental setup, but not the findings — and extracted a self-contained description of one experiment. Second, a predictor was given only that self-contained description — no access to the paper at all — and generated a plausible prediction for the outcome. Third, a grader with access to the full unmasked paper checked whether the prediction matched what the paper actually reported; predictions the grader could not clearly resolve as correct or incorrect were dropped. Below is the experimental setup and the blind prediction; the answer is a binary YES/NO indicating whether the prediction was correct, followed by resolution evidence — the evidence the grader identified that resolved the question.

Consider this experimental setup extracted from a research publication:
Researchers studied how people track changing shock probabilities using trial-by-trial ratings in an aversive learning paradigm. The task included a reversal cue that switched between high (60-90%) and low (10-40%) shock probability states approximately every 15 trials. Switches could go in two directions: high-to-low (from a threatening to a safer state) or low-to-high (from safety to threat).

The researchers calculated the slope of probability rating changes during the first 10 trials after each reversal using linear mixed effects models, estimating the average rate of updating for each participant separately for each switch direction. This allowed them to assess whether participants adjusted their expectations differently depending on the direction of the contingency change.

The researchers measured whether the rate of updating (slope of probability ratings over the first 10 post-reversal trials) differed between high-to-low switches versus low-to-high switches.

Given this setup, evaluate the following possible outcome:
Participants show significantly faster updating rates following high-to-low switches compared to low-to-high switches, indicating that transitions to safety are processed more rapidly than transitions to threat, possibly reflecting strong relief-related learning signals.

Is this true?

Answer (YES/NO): NO